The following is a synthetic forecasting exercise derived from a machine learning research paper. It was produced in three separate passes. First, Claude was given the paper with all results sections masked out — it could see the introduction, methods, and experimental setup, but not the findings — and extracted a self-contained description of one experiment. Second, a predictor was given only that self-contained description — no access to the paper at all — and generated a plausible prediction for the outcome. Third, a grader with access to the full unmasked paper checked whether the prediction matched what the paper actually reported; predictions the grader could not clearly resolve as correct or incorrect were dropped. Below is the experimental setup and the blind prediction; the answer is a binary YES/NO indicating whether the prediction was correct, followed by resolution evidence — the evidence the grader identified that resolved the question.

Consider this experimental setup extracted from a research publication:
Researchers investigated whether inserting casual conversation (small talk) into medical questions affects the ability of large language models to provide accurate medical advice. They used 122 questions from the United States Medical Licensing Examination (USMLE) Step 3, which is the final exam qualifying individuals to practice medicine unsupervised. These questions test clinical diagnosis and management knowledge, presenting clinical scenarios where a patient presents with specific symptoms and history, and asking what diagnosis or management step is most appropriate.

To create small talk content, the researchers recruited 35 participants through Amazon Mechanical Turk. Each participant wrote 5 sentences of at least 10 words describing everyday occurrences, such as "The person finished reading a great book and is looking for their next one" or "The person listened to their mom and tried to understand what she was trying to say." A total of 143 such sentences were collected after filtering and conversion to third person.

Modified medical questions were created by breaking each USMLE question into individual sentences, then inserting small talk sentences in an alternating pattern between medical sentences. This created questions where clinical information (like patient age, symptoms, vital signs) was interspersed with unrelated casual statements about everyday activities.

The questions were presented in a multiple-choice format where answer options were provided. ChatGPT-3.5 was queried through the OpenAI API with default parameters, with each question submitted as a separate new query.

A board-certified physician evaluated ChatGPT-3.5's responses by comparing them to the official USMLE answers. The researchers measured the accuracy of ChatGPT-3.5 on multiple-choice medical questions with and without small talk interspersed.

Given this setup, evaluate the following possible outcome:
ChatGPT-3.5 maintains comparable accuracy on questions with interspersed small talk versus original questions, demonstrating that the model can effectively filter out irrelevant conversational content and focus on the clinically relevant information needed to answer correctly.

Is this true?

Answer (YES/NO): NO